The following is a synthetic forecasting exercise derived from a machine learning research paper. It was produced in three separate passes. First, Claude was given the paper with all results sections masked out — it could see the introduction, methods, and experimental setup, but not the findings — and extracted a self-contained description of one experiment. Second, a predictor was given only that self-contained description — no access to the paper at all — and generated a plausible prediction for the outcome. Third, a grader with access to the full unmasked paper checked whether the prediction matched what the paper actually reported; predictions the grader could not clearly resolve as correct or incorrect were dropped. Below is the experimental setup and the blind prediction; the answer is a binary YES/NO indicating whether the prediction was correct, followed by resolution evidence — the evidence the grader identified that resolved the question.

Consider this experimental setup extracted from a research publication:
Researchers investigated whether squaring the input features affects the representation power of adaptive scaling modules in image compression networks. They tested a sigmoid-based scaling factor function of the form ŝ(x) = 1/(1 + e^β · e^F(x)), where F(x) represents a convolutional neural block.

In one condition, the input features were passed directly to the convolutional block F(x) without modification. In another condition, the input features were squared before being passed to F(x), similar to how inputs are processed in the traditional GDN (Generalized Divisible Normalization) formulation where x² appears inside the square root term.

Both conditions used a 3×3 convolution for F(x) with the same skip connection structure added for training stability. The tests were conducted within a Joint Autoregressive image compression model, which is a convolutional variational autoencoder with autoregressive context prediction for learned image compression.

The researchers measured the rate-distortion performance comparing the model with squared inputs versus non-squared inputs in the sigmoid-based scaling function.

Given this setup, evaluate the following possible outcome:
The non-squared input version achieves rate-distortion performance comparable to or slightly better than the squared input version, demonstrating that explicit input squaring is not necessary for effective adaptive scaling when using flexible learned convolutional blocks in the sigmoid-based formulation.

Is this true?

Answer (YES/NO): NO